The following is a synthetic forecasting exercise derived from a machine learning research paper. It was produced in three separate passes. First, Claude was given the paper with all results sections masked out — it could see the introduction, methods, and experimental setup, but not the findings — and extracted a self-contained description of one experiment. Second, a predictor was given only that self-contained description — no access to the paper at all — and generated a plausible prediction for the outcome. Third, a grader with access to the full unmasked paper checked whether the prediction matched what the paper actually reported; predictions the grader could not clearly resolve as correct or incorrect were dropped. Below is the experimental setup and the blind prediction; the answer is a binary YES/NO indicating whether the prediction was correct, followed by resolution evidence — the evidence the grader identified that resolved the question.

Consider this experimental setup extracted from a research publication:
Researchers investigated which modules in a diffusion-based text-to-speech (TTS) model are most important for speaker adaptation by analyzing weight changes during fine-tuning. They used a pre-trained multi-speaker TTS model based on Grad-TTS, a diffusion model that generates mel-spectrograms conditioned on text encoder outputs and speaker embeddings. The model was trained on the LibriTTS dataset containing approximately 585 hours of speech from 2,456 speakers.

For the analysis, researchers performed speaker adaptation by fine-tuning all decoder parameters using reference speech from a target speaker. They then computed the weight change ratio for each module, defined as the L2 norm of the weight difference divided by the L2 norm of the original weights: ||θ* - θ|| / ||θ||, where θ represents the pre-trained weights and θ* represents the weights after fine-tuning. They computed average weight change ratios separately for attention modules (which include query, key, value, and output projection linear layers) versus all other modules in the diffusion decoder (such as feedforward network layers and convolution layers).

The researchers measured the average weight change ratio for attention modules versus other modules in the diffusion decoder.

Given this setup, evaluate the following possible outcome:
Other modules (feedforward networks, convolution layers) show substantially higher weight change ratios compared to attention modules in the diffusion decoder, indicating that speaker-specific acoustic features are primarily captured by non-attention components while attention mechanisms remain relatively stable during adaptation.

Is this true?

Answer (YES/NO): NO